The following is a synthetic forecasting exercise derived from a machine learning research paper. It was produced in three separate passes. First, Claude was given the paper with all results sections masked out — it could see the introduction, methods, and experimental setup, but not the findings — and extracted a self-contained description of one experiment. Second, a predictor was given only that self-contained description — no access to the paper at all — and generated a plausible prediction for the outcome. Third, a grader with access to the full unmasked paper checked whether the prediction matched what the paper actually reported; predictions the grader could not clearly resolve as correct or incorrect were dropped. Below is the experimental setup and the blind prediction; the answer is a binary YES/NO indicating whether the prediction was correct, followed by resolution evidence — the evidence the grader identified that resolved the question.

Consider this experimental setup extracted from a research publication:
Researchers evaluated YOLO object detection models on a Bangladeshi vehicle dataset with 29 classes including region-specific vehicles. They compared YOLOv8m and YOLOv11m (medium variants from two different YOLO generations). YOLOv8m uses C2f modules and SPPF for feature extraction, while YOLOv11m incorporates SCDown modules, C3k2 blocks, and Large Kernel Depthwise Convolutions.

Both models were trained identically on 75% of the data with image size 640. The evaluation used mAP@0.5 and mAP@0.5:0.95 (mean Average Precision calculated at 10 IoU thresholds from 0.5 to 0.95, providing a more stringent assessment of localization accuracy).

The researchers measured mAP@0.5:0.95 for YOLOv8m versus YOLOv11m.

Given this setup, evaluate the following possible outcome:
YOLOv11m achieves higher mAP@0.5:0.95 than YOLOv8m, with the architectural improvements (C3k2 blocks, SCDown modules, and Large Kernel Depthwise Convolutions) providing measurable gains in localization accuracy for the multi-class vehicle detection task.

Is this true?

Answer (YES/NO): NO